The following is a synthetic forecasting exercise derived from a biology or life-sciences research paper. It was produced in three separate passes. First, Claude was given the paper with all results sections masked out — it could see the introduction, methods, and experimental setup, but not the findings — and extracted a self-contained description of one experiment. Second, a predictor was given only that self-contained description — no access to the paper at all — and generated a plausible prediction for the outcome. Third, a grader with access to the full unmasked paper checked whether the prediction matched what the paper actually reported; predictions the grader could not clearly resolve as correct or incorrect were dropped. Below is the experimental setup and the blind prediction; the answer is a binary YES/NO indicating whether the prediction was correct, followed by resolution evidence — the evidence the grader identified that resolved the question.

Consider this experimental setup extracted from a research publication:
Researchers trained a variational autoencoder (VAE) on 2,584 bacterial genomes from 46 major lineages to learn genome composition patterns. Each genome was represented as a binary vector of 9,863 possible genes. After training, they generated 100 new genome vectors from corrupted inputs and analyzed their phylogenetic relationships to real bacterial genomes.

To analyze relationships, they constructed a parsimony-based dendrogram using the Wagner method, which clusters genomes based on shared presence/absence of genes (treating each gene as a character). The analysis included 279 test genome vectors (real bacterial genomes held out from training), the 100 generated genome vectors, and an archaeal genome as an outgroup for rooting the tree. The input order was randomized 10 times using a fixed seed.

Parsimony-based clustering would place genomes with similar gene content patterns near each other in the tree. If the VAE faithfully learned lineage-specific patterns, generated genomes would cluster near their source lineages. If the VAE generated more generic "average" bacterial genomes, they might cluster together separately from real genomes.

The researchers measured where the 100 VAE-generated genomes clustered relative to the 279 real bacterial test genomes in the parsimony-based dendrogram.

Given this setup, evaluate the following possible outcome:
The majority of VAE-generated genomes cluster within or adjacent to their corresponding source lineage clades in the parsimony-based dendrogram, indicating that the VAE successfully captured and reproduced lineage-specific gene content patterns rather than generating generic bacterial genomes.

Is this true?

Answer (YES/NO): NO